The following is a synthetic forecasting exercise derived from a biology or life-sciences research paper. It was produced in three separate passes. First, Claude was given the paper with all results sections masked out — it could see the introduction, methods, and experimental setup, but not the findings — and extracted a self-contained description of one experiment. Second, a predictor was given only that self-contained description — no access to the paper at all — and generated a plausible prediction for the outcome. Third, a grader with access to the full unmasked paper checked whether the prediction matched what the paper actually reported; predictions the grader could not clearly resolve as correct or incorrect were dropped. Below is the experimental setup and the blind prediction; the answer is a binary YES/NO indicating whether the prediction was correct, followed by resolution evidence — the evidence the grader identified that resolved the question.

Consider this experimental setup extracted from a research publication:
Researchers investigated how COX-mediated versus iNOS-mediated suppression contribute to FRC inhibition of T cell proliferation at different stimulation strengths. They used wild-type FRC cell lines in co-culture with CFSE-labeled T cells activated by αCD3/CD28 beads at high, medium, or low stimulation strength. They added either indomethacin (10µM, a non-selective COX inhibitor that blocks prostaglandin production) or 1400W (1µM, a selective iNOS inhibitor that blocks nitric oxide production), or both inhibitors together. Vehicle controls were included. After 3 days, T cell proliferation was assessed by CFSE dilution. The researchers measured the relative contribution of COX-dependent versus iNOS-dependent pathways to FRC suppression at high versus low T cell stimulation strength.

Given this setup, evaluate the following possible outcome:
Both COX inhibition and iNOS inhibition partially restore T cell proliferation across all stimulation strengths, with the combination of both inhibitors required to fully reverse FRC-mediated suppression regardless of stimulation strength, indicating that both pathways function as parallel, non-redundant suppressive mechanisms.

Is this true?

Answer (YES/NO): NO